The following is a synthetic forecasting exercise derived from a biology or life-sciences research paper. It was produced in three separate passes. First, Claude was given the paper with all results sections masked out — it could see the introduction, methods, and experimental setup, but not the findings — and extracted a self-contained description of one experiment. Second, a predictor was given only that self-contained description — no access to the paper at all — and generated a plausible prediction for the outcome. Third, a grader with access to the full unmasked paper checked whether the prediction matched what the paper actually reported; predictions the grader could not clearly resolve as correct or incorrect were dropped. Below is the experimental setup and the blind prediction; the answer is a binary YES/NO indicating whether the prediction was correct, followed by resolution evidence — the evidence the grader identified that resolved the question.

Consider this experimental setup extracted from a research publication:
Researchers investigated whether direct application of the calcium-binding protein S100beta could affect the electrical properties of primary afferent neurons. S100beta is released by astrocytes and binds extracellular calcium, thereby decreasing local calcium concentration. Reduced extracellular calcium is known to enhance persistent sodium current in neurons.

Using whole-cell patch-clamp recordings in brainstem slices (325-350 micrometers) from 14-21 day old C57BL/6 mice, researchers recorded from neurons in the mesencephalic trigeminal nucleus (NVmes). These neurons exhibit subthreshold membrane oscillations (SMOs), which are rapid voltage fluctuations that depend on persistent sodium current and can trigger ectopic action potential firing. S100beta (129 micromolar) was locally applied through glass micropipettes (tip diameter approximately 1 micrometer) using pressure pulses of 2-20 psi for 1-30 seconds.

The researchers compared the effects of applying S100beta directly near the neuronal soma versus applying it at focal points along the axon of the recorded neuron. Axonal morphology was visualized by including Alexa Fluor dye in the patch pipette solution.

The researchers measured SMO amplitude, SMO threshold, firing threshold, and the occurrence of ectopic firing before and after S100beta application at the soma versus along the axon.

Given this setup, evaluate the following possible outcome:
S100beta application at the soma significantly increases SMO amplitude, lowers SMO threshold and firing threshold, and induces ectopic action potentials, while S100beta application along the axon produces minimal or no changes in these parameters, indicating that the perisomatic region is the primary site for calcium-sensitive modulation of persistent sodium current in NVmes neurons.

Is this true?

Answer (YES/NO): NO